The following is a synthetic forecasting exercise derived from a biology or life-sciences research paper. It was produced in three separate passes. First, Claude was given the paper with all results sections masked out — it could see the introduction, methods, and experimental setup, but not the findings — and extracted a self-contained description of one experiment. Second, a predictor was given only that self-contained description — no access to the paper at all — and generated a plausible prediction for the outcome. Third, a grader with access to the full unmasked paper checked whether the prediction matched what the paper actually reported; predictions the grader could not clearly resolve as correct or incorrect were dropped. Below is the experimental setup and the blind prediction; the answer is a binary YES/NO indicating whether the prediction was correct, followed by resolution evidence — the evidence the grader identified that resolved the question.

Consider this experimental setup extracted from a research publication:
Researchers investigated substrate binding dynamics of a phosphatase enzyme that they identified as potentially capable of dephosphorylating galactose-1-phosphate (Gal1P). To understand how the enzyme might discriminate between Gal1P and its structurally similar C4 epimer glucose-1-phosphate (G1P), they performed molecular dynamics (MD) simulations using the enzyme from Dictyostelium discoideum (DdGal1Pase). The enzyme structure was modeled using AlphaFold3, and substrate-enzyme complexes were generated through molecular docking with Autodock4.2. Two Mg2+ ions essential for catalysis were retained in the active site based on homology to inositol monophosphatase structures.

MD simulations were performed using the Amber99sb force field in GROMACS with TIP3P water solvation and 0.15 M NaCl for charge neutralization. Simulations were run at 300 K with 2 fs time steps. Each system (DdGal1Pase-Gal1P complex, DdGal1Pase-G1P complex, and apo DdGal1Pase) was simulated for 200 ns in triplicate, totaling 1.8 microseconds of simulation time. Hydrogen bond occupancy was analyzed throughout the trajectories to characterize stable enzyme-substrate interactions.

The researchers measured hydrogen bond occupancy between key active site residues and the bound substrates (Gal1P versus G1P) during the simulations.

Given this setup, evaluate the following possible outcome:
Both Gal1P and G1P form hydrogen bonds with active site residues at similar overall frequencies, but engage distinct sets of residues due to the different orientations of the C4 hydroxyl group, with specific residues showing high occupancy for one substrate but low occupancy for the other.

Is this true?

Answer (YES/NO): YES